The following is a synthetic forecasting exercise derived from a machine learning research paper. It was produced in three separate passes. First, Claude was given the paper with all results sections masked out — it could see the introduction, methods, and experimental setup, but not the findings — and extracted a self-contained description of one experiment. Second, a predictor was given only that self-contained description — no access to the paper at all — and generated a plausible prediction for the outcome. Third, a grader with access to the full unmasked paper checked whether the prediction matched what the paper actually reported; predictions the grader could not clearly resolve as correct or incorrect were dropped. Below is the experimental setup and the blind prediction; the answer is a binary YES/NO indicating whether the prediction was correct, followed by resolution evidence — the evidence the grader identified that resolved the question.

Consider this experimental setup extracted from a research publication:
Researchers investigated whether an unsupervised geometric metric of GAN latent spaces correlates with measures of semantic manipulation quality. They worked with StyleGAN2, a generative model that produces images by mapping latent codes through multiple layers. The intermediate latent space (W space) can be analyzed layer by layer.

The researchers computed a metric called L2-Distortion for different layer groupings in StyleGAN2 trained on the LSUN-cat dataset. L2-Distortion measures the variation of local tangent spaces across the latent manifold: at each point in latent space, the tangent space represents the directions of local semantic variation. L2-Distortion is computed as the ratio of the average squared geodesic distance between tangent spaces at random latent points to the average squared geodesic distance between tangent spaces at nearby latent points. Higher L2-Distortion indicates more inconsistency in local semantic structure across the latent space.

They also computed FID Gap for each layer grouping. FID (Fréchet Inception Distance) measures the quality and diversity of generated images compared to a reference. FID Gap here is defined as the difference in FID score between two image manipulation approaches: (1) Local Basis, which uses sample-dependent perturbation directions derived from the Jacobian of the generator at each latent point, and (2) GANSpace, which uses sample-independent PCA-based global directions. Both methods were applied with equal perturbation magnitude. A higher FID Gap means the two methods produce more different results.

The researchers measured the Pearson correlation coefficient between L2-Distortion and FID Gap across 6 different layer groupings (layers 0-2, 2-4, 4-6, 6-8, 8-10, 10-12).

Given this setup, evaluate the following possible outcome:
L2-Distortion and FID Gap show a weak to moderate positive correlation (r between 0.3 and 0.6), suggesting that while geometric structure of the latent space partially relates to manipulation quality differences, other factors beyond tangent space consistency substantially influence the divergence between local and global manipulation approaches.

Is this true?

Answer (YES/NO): NO